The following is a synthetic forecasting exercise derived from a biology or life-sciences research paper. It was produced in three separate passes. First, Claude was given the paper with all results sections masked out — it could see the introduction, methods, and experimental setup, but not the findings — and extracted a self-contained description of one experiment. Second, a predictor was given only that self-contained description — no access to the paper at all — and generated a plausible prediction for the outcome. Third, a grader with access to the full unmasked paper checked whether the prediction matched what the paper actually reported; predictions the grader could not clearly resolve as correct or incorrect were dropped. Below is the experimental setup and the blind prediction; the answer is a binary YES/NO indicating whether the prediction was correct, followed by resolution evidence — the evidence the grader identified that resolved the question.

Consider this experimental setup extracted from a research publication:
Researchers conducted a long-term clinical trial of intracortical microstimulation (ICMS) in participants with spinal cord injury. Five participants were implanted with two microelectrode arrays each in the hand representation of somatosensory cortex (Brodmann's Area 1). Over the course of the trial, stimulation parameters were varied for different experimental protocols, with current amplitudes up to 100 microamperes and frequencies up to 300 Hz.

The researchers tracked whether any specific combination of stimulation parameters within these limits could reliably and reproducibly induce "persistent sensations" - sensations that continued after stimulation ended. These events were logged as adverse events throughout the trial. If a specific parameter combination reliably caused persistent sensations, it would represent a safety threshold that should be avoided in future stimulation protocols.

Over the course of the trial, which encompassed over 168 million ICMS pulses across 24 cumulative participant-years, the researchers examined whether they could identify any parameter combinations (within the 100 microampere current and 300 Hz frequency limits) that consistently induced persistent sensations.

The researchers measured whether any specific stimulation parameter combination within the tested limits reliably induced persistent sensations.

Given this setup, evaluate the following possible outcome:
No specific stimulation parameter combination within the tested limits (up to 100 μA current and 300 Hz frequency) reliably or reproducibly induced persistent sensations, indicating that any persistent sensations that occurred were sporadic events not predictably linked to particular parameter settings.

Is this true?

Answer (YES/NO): YES